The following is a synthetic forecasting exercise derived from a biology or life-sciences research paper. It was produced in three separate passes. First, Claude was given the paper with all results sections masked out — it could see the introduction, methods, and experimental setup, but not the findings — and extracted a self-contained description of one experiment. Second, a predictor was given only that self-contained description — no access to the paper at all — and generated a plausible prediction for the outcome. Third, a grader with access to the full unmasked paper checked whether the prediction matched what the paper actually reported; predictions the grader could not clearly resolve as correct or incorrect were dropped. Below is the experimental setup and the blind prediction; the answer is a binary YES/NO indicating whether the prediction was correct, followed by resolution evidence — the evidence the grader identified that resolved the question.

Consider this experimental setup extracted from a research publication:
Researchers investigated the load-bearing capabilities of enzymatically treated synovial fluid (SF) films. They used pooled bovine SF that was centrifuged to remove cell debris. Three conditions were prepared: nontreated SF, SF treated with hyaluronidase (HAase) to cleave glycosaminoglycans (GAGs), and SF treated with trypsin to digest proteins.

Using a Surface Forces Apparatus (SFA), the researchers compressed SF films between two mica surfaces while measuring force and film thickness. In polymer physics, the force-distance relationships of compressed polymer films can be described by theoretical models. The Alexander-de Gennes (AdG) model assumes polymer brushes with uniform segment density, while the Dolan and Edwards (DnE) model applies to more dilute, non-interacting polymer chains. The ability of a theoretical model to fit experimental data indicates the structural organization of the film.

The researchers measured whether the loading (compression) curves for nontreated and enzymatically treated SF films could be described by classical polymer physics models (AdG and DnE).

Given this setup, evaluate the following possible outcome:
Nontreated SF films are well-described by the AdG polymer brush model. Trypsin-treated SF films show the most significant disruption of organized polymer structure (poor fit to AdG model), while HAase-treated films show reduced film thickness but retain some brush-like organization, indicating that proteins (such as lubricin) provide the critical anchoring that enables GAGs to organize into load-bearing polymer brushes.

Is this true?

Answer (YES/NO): NO